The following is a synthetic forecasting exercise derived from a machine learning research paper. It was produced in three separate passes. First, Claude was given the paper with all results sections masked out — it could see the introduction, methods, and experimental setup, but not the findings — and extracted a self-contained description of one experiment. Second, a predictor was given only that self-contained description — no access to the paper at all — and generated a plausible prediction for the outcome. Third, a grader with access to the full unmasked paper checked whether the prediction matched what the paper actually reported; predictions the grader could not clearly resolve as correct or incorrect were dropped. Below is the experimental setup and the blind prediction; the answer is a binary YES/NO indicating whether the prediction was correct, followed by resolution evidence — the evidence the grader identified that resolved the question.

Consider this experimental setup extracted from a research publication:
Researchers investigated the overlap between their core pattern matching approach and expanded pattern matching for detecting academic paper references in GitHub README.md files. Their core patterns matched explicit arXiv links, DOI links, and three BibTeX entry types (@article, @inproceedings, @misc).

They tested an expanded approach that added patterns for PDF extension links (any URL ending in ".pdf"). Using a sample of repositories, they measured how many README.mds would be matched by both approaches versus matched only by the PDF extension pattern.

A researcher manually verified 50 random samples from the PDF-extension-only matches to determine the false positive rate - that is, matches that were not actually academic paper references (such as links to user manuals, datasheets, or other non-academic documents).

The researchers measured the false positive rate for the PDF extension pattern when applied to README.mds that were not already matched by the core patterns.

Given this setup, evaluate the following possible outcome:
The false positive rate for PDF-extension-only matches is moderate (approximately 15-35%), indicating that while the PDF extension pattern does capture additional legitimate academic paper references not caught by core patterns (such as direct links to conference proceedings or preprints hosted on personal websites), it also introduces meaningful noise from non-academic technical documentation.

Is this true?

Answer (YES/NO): NO